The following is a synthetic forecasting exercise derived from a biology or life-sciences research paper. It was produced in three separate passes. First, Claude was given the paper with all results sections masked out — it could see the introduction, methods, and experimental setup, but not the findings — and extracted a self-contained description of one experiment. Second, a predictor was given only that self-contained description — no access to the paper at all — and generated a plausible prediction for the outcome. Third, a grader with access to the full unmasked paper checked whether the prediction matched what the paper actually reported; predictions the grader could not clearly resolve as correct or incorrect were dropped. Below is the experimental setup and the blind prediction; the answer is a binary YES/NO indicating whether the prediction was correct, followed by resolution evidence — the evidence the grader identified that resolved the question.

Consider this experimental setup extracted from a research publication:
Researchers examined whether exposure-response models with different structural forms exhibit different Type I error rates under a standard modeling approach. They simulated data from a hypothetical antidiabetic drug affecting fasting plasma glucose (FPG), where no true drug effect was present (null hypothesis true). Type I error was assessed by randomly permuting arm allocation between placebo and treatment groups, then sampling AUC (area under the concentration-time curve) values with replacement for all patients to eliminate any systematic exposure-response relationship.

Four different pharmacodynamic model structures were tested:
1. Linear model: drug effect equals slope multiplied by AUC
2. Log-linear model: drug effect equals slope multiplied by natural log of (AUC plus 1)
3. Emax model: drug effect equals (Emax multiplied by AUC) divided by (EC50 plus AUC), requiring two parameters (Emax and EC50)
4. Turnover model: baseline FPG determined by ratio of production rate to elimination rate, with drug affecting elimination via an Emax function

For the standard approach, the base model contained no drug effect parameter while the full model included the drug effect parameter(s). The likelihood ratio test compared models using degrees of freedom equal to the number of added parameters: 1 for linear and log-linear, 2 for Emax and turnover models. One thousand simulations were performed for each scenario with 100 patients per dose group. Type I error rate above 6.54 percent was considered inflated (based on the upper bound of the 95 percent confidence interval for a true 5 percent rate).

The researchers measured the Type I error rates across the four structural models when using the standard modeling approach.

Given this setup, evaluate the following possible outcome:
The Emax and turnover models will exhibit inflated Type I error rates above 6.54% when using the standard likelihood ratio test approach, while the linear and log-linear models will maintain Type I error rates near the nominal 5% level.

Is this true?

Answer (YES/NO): NO